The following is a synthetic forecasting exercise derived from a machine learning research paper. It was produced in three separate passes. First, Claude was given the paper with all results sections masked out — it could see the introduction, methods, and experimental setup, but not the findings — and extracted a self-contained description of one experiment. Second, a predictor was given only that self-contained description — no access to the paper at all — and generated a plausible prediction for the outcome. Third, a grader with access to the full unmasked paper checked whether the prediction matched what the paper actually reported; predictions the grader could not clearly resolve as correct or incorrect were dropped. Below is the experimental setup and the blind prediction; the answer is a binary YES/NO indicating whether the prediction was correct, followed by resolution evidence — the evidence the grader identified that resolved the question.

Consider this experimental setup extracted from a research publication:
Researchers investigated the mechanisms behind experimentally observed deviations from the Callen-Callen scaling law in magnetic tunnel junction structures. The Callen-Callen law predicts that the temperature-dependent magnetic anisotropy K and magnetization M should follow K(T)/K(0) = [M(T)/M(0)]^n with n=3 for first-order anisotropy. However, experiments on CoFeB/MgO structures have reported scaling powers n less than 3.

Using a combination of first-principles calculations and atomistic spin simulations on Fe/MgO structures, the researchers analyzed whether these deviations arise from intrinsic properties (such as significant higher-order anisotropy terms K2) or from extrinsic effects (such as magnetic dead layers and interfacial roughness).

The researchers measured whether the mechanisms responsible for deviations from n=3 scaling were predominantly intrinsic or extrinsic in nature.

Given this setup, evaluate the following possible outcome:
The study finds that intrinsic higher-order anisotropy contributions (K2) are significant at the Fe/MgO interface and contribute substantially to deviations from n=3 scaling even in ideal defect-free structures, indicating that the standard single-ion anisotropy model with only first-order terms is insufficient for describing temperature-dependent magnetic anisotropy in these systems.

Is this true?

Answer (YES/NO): NO